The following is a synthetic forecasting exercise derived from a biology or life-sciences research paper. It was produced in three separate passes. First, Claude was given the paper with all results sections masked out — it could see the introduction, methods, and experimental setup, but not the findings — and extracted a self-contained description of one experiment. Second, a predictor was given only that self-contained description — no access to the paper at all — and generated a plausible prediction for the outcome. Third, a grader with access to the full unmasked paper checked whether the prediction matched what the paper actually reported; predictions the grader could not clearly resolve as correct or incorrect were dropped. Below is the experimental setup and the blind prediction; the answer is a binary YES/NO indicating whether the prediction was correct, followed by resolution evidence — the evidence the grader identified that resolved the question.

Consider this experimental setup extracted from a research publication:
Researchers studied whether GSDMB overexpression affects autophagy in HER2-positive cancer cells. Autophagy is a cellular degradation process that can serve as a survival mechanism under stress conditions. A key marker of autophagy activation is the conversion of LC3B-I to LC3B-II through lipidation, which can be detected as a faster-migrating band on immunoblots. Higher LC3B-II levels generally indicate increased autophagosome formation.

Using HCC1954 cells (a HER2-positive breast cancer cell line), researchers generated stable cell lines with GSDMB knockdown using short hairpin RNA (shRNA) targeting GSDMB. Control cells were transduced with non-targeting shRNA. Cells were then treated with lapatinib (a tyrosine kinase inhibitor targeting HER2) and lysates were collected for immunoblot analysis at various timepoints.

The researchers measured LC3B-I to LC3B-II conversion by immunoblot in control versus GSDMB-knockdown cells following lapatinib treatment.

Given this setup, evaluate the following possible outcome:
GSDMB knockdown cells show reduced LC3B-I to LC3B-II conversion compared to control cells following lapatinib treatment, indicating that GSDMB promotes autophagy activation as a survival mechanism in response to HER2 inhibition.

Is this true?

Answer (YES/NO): YES